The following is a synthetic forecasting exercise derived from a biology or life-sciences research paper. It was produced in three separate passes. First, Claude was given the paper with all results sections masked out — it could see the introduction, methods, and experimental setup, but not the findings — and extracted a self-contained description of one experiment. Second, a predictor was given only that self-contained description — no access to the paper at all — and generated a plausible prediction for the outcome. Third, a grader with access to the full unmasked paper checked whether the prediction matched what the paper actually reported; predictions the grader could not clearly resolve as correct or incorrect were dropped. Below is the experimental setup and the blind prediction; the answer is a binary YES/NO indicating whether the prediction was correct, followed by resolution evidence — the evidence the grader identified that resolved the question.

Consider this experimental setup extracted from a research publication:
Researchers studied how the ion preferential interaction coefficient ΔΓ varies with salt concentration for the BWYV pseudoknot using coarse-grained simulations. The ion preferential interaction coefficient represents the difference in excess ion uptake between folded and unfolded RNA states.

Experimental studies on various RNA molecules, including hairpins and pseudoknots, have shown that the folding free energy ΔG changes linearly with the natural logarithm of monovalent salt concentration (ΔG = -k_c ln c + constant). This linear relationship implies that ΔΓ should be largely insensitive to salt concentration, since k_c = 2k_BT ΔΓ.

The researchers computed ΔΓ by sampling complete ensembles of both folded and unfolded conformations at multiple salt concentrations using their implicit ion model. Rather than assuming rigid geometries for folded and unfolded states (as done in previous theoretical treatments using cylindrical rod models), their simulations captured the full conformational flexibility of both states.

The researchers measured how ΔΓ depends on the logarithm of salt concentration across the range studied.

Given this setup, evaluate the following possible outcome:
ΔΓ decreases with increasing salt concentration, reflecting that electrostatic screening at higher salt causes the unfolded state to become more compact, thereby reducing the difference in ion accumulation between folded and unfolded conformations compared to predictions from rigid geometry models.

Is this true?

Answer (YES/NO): NO